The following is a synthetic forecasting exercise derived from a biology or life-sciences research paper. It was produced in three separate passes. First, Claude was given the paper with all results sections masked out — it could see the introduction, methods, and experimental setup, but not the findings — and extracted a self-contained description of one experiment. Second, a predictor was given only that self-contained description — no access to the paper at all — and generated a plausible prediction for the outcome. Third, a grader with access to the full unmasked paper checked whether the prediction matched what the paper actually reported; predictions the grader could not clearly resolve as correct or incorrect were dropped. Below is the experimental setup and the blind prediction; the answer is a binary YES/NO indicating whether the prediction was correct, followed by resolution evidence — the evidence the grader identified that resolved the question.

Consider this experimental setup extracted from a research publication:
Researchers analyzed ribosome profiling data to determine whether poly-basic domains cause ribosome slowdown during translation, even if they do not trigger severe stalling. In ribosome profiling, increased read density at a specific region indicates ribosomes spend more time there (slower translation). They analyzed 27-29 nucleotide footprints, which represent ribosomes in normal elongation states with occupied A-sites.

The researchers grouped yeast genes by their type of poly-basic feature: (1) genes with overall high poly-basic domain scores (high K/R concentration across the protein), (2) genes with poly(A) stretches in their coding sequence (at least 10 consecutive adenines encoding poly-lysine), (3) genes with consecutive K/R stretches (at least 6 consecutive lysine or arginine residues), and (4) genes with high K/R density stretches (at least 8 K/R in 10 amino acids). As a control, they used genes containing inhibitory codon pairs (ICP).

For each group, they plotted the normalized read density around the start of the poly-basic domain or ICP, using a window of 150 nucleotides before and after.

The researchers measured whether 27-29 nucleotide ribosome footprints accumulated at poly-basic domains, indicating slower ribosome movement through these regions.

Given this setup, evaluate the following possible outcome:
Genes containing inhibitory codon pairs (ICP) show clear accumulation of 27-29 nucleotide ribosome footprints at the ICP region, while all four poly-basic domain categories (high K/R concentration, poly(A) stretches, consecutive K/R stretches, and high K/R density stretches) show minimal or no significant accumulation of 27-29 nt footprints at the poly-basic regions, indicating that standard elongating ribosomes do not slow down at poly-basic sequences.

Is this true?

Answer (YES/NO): NO